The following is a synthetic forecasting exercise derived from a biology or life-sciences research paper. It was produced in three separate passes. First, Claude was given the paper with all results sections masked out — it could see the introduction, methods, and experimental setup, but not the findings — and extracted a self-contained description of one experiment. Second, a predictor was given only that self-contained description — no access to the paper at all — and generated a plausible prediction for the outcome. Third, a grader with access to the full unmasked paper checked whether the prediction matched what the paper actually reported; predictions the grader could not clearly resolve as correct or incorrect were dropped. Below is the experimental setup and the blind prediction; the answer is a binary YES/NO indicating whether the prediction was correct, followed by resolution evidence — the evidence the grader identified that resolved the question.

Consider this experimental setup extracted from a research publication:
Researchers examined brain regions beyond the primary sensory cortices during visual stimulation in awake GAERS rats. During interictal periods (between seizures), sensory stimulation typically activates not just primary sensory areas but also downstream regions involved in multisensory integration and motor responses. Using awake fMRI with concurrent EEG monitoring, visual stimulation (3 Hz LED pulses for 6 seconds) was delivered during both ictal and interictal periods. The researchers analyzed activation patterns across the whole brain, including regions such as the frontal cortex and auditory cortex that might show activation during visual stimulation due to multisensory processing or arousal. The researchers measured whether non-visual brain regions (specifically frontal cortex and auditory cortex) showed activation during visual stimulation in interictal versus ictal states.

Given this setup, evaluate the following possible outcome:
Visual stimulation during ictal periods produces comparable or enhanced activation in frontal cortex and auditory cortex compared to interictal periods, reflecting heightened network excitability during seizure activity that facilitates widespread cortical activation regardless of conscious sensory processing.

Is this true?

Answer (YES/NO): NO